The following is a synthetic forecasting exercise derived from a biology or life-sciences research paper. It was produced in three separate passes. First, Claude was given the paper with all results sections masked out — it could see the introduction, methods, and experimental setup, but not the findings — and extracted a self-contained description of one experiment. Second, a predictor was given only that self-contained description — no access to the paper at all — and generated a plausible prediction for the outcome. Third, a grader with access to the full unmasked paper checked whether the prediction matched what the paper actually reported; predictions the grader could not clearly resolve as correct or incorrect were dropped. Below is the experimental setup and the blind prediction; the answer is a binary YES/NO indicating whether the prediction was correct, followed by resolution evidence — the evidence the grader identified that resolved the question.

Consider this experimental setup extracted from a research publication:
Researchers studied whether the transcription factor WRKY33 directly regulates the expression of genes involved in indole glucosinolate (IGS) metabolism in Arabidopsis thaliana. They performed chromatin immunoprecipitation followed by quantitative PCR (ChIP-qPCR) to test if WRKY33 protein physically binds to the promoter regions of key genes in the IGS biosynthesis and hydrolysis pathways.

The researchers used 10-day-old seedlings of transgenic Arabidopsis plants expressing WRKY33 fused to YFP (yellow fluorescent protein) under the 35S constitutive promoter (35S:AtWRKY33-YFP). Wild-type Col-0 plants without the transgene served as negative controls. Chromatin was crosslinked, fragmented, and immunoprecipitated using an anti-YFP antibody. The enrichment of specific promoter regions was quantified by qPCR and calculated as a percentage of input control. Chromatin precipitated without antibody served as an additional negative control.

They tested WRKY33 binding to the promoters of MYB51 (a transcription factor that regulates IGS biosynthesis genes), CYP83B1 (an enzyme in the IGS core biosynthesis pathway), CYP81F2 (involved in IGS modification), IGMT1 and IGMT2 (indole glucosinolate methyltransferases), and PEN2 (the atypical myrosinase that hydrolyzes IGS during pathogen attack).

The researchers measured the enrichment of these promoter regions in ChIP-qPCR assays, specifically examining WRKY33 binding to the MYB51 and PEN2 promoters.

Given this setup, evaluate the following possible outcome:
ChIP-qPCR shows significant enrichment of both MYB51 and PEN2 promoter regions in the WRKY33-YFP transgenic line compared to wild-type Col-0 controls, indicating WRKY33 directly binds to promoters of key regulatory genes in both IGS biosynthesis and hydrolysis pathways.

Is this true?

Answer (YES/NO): YES